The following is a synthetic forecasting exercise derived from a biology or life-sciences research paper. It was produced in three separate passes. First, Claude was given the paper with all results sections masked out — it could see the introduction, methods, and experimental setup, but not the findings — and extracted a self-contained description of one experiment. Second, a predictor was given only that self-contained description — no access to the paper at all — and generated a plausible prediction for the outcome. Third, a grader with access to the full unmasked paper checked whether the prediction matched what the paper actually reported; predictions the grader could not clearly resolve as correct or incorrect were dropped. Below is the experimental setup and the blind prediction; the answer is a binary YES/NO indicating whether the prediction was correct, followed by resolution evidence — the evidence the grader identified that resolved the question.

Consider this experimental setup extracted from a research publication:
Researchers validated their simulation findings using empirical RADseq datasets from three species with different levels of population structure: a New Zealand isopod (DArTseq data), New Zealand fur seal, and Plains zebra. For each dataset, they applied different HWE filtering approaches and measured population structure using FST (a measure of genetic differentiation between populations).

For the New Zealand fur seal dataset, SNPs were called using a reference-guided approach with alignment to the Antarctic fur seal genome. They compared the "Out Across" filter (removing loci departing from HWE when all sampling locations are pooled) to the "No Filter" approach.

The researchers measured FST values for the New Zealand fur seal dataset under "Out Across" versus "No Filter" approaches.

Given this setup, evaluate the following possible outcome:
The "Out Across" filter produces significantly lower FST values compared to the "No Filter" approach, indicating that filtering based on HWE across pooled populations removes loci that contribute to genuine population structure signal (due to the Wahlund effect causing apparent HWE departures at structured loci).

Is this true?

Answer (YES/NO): NO